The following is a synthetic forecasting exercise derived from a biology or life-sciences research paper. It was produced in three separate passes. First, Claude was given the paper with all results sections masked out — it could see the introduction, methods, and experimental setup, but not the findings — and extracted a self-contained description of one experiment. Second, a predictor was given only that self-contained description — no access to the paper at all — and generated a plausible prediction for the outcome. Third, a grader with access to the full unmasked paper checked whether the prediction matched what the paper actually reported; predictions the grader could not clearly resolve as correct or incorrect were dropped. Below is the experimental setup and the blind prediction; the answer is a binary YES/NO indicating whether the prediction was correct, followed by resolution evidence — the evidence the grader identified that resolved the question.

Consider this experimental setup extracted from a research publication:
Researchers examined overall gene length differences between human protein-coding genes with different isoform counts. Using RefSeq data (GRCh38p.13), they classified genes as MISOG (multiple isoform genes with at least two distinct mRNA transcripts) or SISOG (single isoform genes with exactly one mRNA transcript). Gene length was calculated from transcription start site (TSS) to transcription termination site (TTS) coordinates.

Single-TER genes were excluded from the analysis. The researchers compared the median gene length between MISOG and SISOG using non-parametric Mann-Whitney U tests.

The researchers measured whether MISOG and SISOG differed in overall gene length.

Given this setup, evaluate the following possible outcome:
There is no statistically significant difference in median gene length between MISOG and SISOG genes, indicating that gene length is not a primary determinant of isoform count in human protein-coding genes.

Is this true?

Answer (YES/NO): NO